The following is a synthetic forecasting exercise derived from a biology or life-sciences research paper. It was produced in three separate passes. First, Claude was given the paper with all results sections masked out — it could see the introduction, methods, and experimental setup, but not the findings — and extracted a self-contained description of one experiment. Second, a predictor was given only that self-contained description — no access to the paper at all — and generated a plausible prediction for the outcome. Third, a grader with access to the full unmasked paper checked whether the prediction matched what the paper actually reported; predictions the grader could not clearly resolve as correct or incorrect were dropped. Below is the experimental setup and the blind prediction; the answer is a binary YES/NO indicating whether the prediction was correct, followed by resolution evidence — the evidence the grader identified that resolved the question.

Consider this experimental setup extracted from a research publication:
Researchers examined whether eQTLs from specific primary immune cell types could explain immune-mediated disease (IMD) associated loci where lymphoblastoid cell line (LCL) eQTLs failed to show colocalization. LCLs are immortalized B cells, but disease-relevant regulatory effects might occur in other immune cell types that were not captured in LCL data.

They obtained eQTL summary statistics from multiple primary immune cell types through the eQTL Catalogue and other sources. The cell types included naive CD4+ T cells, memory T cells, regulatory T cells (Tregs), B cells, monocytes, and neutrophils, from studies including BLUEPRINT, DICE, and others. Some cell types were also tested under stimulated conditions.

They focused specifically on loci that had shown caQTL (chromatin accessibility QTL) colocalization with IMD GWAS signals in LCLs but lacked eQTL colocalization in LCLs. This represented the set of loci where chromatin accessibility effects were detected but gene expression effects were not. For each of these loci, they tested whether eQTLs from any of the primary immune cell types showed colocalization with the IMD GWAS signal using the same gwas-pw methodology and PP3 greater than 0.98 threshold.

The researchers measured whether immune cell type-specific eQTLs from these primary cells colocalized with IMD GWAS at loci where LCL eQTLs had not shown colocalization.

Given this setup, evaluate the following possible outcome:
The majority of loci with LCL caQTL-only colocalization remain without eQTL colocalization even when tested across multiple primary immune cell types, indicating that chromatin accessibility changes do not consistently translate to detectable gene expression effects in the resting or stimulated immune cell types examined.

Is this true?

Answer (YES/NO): NO